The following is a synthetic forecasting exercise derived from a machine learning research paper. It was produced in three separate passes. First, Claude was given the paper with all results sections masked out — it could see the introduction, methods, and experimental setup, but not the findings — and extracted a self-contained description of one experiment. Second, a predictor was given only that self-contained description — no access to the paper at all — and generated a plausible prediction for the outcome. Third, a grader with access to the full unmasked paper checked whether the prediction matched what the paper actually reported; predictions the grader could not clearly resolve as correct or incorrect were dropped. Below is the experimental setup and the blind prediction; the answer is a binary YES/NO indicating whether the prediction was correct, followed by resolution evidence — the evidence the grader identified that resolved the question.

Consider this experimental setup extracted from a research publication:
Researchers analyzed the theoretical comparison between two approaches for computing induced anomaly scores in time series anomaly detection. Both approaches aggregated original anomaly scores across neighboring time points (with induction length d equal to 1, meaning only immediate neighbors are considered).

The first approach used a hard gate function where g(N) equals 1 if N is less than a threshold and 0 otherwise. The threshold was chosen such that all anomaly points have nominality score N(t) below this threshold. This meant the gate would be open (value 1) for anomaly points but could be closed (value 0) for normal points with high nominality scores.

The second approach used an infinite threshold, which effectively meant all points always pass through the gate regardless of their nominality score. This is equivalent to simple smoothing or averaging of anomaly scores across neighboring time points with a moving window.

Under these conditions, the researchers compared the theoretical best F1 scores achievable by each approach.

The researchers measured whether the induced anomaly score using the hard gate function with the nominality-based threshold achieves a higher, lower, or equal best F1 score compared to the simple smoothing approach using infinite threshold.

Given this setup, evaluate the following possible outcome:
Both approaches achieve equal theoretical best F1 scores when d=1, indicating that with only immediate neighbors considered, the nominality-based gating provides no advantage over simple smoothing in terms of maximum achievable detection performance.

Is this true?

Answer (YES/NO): NO